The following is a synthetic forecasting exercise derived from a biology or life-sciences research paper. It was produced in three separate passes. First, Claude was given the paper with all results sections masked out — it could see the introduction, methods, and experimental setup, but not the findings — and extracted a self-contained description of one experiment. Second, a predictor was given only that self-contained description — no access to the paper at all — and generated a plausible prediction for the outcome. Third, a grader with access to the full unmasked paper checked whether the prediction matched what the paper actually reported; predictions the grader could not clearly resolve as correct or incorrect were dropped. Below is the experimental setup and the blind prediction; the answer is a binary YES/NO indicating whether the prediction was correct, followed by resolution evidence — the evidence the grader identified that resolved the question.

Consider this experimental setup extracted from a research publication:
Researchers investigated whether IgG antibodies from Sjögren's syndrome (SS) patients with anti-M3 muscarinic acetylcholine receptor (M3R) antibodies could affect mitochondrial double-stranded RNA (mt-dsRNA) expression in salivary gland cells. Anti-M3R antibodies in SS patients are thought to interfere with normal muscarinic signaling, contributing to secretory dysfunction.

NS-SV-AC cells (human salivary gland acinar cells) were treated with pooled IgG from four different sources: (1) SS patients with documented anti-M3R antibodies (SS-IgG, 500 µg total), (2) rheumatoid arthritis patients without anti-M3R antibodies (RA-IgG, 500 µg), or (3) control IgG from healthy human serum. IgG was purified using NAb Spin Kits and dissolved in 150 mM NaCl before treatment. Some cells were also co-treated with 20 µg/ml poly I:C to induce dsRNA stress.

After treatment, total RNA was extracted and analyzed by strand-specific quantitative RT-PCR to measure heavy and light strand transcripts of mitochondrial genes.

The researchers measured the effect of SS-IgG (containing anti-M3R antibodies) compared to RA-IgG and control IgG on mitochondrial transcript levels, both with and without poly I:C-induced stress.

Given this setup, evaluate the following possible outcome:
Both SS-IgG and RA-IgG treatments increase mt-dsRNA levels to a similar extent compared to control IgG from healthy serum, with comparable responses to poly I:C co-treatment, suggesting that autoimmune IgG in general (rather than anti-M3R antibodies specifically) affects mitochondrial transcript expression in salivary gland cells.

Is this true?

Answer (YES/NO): NO